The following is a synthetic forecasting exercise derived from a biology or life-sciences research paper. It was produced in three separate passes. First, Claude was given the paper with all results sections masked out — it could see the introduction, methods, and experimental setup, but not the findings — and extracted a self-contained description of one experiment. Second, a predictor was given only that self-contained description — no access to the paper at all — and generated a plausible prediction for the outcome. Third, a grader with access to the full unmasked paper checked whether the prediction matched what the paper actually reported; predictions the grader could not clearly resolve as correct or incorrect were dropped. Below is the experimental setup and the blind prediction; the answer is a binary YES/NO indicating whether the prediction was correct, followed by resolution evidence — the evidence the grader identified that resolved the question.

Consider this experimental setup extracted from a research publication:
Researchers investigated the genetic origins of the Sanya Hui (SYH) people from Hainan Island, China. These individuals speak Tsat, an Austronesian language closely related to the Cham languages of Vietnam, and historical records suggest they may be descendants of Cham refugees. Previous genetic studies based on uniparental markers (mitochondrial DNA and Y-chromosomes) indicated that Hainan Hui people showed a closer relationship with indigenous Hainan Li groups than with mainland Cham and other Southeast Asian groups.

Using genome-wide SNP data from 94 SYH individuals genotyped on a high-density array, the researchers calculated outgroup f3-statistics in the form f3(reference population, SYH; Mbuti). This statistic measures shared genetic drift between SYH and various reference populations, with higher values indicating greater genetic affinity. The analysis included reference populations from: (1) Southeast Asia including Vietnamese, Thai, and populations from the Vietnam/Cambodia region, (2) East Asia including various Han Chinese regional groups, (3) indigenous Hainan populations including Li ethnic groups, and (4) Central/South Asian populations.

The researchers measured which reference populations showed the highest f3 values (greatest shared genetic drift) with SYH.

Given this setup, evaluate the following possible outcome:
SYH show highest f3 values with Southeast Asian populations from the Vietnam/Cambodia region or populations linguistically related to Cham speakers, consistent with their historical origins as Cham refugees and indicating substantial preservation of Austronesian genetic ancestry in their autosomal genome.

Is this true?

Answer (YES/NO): NO